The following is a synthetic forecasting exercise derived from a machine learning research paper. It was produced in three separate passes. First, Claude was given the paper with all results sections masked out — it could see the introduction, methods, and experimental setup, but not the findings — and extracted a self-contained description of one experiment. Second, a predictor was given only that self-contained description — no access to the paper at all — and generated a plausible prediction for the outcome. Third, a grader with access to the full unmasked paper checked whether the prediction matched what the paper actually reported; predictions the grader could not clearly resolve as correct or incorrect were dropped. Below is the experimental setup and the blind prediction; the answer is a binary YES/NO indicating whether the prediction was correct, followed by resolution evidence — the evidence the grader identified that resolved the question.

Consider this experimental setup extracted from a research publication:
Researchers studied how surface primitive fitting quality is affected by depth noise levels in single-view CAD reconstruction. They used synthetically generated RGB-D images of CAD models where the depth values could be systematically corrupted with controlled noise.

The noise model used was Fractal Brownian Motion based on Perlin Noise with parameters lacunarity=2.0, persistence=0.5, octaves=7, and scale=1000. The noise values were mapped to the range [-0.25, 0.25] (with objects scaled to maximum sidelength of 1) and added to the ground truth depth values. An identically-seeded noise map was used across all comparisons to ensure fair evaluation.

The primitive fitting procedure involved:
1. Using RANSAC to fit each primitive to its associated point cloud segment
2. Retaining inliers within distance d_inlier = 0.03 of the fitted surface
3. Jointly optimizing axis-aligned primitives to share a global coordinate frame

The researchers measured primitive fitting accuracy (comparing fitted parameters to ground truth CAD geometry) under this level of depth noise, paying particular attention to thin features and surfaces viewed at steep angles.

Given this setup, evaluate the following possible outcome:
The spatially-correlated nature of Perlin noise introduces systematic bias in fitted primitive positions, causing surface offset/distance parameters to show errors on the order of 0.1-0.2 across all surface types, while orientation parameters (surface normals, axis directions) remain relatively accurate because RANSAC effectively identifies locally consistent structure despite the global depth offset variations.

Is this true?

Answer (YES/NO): NO